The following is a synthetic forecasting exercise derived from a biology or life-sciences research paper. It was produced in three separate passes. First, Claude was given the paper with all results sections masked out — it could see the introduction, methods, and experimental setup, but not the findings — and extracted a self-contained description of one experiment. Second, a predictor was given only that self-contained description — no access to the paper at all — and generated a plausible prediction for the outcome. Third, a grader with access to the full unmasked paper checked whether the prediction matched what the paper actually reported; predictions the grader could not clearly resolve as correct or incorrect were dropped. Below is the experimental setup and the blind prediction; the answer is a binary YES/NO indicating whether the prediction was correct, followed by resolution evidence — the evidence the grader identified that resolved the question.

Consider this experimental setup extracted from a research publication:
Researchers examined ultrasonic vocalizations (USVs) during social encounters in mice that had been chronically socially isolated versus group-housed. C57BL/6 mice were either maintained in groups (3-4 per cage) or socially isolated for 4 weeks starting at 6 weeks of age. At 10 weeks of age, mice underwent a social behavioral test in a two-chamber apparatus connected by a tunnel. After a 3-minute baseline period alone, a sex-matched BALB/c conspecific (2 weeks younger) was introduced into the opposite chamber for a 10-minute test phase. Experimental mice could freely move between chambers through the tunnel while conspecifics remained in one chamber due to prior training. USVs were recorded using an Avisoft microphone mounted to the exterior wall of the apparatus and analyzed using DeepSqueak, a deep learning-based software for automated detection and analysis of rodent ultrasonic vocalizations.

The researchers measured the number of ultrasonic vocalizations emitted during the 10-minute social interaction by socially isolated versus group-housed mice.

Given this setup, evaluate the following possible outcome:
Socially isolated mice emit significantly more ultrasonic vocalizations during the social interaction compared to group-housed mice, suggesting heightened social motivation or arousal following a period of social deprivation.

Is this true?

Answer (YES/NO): NO